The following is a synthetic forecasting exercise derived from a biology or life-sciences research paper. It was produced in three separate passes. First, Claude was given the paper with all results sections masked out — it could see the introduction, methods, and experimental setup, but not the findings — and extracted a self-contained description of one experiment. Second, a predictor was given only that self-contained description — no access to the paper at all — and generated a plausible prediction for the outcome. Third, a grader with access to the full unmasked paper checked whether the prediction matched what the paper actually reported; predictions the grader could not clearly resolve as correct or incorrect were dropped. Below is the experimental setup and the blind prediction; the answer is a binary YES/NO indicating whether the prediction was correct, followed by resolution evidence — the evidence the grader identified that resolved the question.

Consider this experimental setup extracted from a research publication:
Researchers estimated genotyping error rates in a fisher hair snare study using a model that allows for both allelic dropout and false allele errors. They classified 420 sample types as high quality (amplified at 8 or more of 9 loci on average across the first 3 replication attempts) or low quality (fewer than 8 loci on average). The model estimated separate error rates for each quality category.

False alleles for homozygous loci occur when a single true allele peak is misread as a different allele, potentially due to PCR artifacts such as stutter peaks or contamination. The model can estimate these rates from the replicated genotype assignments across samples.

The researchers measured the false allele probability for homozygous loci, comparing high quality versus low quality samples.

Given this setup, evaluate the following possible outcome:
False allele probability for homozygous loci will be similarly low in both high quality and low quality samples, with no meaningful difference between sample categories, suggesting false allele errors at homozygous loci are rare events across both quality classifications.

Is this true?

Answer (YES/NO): NO